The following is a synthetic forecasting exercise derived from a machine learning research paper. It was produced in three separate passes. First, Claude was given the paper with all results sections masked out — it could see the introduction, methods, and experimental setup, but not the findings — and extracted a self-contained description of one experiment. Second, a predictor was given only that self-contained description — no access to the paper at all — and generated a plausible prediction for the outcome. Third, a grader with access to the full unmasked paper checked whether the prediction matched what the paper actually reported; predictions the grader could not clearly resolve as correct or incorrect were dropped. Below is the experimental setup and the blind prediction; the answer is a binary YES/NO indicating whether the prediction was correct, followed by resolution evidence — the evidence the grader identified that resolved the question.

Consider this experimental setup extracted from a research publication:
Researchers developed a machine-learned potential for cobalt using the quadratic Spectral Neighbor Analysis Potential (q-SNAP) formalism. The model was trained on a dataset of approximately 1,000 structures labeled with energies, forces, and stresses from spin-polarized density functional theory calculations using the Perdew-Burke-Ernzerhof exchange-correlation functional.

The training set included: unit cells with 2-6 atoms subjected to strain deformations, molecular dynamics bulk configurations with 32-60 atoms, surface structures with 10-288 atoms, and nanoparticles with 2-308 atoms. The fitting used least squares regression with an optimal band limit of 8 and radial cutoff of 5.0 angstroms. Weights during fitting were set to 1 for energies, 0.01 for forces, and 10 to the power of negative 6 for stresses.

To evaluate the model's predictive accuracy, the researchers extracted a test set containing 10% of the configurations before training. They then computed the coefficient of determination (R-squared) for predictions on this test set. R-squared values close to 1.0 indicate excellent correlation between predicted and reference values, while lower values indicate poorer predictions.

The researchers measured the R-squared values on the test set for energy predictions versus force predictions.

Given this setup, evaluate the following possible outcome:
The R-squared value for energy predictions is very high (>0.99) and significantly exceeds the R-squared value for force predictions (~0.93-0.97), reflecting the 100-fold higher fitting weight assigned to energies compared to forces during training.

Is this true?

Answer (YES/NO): NO